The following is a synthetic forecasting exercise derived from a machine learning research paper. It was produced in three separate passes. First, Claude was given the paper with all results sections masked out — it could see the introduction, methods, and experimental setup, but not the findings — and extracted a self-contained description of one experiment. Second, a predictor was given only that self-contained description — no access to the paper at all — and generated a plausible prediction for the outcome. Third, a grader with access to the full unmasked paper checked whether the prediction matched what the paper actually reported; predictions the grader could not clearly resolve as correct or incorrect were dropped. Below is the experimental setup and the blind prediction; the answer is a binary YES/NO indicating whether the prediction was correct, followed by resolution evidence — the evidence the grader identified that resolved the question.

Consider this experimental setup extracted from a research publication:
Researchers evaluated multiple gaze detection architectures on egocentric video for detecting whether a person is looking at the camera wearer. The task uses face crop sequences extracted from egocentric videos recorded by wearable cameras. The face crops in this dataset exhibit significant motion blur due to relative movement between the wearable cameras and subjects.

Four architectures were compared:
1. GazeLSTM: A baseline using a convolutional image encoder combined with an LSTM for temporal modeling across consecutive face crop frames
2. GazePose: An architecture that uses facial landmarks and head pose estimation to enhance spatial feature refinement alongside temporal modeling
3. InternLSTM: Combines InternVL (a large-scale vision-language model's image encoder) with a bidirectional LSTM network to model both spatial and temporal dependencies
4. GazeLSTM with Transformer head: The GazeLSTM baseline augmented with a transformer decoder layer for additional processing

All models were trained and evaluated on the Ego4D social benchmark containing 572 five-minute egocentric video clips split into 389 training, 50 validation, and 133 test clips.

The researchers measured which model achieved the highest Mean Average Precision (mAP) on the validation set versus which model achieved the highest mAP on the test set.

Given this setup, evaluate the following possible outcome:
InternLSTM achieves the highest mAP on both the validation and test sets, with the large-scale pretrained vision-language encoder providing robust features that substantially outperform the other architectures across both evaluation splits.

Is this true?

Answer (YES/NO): NO